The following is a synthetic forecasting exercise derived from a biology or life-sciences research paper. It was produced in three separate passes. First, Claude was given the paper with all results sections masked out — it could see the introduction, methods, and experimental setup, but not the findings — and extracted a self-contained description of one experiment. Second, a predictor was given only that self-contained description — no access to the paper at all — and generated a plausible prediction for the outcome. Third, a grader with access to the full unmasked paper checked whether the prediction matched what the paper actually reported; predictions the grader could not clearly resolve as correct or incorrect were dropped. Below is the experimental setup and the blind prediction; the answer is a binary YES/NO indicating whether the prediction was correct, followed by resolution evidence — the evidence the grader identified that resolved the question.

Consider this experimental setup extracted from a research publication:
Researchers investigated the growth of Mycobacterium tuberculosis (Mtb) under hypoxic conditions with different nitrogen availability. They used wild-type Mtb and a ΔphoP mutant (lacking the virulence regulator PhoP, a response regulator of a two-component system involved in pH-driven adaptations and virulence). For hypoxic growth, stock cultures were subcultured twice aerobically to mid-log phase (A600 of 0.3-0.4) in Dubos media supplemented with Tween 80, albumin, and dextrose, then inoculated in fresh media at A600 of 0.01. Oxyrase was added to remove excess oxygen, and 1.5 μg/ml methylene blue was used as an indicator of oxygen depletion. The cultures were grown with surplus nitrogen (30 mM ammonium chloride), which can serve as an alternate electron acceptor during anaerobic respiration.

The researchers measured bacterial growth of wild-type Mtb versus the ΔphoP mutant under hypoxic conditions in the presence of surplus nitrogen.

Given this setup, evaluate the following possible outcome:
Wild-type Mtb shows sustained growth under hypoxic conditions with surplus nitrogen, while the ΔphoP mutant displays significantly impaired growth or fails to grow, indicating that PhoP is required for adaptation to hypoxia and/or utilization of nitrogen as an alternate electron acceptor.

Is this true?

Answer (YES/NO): YES